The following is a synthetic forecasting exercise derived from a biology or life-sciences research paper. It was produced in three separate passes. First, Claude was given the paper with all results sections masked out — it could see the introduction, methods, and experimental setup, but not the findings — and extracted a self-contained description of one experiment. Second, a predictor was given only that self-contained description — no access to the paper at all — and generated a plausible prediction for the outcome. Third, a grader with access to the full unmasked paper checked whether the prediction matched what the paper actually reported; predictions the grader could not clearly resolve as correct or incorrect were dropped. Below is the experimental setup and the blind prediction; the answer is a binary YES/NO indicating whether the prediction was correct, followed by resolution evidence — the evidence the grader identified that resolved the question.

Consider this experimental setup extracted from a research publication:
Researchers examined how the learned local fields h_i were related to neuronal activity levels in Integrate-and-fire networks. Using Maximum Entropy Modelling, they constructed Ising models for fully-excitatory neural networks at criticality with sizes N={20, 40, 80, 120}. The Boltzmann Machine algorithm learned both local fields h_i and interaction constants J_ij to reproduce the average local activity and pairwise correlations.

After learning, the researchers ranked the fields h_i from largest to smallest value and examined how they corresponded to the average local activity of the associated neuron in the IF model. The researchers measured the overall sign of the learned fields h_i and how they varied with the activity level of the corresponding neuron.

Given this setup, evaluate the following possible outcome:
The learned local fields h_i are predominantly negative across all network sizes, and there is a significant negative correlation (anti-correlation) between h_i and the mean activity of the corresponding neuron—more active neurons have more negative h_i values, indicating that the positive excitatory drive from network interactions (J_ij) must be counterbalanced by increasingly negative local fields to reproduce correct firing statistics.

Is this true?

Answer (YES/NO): NO